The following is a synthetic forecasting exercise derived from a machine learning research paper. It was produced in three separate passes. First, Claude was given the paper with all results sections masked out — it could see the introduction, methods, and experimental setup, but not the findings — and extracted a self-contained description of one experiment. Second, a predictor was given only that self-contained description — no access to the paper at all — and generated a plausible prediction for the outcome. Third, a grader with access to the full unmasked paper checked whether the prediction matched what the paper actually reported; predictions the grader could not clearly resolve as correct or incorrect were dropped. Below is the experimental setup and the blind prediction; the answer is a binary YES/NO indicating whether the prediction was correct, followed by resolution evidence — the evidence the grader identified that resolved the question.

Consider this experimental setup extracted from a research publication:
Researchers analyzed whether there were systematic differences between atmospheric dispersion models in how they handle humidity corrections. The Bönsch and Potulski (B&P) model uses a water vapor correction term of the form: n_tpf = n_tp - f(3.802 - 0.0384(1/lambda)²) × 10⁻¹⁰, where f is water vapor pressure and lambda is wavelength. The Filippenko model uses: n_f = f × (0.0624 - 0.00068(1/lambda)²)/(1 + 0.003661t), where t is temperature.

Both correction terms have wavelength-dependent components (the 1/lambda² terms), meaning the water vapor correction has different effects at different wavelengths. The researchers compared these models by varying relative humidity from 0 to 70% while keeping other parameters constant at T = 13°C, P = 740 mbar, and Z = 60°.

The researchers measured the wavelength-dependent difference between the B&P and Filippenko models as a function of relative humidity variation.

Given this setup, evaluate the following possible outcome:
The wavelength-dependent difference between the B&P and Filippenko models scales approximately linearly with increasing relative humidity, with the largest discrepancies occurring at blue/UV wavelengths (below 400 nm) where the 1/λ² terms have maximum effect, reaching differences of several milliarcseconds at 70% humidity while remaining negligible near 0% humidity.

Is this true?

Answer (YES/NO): NO